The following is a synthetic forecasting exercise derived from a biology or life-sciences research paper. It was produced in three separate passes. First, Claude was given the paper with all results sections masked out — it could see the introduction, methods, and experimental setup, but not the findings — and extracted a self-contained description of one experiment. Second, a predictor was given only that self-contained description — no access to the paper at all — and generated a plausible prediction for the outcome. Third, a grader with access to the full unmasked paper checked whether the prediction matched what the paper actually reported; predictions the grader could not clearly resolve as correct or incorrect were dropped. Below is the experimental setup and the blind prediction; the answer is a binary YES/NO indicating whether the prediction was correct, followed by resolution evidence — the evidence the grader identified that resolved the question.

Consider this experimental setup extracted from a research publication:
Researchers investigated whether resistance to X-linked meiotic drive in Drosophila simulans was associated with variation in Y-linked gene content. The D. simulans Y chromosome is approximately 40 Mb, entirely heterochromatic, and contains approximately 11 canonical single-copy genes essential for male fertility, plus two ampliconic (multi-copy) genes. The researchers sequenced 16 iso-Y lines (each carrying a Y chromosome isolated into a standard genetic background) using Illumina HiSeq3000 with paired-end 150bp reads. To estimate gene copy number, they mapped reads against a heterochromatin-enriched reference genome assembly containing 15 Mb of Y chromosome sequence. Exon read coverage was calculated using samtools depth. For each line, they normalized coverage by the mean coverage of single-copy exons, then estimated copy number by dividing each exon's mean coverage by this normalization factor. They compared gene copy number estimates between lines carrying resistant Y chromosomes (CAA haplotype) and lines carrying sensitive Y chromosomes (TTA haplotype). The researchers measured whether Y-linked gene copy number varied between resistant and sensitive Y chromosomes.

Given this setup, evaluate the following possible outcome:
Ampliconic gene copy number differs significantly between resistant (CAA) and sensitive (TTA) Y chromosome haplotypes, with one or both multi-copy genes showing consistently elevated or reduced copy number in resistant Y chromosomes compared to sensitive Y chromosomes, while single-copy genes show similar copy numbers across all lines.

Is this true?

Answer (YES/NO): NO